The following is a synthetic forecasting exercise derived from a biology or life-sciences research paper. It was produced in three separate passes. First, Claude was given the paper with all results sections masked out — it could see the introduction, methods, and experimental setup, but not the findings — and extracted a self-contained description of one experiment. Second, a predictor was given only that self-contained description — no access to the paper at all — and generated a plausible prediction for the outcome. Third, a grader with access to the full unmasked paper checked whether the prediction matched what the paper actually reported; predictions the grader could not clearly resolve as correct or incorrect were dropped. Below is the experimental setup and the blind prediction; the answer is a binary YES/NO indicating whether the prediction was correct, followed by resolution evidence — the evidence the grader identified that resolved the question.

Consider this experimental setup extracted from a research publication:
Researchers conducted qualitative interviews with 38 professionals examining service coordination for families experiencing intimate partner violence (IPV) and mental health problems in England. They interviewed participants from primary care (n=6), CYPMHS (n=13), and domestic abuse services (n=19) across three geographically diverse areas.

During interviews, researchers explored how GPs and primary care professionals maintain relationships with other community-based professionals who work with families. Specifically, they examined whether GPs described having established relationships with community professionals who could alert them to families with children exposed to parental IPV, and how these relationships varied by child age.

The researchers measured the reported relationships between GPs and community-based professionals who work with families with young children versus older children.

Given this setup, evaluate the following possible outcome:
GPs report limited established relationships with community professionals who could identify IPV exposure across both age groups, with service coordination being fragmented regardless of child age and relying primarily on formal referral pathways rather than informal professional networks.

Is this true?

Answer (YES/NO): NO